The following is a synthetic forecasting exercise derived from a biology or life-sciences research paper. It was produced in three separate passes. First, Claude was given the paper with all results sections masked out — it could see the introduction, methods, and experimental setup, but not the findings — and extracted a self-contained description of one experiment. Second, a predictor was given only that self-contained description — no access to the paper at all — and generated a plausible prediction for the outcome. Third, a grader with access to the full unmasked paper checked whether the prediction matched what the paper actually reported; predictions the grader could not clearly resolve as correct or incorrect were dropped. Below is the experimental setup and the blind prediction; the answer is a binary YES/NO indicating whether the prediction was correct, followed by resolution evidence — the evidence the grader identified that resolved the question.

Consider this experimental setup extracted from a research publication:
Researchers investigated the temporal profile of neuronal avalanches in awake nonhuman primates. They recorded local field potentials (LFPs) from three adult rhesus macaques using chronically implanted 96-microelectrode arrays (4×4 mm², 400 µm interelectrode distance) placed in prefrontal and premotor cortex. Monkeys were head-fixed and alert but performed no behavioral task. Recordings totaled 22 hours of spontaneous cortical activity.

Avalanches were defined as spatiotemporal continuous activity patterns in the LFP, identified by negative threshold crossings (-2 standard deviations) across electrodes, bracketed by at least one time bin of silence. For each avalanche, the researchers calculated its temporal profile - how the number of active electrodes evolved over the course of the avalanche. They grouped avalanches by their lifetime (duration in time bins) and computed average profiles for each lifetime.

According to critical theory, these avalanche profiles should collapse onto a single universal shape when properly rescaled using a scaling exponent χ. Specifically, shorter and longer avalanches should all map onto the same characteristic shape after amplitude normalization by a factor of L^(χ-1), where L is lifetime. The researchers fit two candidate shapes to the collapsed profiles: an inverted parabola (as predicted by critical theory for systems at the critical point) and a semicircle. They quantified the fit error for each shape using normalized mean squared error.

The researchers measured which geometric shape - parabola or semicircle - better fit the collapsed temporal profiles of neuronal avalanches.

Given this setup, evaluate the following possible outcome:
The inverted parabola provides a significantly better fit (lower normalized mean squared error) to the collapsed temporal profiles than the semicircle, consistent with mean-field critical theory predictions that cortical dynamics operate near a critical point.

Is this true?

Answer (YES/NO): YES